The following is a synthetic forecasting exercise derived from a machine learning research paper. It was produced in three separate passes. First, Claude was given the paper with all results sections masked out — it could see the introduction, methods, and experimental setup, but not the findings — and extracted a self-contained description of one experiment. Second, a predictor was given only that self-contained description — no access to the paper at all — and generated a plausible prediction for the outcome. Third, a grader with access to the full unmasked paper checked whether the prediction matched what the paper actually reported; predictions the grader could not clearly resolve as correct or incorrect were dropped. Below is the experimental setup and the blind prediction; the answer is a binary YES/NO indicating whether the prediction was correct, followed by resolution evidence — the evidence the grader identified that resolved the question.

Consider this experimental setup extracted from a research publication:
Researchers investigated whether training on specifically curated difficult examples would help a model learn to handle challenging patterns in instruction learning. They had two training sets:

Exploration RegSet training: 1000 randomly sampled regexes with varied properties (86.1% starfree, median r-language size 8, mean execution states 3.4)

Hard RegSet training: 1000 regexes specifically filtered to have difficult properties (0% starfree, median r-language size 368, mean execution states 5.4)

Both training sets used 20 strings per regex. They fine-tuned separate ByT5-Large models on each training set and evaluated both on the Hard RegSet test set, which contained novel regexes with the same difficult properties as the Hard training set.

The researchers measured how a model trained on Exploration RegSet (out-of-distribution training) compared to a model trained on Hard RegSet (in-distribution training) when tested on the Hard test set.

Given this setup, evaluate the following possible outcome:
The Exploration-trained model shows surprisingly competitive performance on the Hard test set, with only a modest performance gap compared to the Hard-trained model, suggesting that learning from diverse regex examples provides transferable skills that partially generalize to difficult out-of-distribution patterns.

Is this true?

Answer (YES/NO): NO